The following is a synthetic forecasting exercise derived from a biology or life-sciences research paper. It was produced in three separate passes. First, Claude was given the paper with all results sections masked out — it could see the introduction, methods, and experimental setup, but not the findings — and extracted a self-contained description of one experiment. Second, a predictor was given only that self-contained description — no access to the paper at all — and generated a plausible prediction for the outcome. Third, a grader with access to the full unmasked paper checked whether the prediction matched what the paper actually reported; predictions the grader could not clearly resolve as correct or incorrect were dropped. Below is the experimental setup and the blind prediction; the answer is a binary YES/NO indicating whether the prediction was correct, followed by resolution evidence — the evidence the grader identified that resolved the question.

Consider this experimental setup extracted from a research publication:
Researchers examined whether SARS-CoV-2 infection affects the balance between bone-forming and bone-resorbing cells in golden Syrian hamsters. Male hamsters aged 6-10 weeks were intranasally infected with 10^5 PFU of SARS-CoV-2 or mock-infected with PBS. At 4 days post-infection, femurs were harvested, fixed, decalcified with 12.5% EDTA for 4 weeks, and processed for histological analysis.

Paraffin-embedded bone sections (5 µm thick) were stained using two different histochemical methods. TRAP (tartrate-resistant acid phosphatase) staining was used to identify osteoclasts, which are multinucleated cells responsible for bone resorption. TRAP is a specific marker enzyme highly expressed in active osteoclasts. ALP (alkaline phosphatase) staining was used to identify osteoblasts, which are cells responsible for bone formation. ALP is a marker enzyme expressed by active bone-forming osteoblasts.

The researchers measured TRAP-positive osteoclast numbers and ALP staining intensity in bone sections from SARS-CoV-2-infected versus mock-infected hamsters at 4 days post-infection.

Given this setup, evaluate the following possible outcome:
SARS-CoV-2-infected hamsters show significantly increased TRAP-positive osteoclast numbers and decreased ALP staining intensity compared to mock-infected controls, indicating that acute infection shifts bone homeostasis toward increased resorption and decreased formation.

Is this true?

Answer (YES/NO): NO